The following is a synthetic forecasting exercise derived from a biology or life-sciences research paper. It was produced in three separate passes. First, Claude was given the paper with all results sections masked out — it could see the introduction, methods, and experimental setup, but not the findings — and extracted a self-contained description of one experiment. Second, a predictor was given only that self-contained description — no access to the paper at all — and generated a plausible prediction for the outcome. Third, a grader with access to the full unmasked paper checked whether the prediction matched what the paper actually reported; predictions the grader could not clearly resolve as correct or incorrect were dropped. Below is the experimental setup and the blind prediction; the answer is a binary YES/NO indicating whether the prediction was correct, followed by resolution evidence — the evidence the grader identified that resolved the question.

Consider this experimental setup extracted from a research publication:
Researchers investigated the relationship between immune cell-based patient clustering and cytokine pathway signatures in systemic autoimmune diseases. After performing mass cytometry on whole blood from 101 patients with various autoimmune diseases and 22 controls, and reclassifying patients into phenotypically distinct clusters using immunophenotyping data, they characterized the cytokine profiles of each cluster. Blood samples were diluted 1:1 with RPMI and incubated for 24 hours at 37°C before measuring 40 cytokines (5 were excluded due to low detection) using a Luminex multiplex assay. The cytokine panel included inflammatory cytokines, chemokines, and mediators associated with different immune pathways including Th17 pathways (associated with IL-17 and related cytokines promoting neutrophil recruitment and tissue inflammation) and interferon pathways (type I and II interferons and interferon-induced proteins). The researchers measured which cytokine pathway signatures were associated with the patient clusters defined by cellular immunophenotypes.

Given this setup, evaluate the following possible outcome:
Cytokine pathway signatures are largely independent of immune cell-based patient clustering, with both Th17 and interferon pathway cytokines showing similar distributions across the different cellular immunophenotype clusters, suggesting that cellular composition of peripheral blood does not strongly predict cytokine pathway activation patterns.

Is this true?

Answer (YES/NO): NO